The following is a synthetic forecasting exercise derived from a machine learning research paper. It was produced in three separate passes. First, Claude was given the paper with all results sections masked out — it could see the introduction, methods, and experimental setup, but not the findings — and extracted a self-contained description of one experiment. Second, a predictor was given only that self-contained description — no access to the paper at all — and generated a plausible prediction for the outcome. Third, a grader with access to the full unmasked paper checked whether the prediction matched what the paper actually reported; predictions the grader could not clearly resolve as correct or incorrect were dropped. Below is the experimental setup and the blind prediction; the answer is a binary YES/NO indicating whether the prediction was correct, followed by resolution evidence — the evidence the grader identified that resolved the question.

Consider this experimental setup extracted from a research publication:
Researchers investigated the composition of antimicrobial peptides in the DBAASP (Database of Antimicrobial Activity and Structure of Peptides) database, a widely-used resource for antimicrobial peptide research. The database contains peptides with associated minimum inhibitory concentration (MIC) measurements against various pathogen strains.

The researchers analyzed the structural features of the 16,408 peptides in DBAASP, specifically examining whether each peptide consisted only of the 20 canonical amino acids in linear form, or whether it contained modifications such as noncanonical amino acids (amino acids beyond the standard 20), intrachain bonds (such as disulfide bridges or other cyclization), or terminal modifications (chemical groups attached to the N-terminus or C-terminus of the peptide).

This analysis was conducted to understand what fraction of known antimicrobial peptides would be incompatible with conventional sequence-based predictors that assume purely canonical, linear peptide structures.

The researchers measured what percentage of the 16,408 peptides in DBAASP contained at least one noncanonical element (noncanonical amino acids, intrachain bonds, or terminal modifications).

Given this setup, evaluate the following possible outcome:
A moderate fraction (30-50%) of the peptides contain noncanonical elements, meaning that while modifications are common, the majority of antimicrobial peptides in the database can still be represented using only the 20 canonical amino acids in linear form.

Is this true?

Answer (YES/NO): NO